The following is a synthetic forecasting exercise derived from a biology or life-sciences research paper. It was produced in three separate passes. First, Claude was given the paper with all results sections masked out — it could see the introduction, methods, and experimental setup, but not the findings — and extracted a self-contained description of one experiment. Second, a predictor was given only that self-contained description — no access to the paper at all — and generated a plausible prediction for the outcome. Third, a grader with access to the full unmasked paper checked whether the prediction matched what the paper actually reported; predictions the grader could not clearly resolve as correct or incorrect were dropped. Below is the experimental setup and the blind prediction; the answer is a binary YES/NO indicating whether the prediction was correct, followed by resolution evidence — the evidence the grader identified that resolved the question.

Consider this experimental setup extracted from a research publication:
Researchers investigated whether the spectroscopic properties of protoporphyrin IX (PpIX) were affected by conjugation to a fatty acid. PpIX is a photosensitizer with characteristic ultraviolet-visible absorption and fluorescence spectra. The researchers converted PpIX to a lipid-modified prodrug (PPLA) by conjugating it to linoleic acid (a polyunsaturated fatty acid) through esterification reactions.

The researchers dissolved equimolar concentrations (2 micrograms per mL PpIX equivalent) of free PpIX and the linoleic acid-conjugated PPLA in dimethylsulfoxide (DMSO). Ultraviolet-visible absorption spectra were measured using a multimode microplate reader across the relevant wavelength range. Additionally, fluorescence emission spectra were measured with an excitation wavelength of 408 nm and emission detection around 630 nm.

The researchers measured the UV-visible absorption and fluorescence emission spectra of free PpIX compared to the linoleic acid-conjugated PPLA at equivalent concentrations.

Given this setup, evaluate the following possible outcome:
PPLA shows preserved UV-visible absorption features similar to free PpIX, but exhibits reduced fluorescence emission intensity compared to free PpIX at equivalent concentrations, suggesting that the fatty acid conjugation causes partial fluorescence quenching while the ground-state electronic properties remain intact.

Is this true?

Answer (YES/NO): NO